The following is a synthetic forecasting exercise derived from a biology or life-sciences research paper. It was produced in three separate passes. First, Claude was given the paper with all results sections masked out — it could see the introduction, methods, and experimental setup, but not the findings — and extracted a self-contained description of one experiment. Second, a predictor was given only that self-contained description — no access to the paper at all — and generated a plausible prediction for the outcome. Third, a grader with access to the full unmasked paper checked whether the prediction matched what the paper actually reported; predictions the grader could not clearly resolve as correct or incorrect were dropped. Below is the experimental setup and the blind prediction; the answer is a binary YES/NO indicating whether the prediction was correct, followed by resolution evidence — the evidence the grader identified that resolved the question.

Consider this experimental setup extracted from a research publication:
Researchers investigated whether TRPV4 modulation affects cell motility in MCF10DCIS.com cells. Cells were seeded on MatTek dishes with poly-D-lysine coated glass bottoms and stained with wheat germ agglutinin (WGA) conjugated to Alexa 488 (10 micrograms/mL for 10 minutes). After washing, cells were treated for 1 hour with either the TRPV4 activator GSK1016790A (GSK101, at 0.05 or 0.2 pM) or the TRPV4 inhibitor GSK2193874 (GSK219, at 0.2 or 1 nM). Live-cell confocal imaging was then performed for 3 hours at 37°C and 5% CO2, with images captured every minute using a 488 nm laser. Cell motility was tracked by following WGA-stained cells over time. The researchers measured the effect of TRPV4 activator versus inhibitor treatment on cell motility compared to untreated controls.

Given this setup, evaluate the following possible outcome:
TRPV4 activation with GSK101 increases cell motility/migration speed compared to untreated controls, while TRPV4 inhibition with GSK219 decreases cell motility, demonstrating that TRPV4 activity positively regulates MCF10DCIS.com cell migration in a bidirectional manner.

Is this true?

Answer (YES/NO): NO